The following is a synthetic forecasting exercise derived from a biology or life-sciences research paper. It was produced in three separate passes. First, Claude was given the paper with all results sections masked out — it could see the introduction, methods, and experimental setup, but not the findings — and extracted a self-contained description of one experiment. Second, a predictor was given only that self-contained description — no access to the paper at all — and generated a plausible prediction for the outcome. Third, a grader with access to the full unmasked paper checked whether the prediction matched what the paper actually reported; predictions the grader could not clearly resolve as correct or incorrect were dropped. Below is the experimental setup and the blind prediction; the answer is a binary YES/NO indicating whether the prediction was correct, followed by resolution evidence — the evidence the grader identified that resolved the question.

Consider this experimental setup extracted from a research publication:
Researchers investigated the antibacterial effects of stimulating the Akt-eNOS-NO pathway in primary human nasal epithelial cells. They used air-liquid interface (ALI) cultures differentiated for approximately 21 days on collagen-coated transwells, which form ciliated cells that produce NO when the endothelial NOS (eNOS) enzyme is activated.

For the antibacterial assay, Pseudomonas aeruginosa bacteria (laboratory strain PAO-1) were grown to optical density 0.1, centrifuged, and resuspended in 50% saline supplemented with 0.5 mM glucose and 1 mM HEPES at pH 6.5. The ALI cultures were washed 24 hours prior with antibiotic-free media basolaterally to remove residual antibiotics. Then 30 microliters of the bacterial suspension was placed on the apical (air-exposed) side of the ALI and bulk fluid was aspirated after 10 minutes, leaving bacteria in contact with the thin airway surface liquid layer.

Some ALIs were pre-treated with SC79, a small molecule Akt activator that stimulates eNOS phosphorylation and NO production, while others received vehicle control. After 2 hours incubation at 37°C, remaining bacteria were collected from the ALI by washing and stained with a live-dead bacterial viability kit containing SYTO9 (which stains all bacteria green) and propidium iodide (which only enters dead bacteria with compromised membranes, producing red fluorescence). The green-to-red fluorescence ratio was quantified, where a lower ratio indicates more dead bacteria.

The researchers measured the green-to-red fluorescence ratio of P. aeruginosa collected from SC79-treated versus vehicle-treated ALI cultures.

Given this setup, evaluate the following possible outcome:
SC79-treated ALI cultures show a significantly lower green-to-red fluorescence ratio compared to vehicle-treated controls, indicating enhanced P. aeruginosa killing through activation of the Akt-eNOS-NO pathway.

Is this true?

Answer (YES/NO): YES